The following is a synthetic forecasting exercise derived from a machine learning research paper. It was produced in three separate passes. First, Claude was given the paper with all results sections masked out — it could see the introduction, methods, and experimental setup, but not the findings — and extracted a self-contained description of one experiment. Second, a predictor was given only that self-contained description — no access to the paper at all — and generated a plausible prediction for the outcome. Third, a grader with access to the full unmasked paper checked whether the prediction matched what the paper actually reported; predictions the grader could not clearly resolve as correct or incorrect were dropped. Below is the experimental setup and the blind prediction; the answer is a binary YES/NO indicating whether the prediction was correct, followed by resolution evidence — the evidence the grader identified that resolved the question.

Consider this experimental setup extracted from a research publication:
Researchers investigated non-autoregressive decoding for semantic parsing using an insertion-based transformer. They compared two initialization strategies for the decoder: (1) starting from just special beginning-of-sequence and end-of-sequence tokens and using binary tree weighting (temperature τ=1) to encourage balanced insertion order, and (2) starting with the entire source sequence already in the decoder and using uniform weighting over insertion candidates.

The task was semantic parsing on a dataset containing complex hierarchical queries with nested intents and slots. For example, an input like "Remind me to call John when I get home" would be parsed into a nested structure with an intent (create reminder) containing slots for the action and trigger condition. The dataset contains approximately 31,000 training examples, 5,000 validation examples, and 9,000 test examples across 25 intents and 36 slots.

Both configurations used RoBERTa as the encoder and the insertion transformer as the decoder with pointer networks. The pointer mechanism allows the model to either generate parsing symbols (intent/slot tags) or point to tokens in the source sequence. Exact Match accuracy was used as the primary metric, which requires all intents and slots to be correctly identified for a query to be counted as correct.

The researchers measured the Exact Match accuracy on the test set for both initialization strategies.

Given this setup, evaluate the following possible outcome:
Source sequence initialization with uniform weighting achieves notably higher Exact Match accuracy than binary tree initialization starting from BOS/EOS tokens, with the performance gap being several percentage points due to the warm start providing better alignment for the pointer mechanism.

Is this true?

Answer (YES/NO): NO